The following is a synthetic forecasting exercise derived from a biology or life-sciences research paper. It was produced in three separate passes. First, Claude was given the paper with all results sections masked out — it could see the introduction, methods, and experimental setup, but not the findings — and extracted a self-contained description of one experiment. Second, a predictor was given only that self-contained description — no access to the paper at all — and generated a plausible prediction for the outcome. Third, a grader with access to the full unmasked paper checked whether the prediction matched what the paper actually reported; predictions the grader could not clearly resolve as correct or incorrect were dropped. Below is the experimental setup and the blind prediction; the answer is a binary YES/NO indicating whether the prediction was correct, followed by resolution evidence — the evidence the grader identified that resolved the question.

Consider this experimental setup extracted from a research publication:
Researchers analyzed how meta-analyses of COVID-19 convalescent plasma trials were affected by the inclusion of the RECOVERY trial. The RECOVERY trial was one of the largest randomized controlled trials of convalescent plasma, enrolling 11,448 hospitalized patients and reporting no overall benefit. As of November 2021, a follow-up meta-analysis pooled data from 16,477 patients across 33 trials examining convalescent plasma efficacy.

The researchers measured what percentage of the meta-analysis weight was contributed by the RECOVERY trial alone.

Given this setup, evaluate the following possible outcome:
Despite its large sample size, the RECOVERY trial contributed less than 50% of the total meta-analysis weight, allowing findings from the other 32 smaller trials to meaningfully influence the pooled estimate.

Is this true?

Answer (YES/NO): NO